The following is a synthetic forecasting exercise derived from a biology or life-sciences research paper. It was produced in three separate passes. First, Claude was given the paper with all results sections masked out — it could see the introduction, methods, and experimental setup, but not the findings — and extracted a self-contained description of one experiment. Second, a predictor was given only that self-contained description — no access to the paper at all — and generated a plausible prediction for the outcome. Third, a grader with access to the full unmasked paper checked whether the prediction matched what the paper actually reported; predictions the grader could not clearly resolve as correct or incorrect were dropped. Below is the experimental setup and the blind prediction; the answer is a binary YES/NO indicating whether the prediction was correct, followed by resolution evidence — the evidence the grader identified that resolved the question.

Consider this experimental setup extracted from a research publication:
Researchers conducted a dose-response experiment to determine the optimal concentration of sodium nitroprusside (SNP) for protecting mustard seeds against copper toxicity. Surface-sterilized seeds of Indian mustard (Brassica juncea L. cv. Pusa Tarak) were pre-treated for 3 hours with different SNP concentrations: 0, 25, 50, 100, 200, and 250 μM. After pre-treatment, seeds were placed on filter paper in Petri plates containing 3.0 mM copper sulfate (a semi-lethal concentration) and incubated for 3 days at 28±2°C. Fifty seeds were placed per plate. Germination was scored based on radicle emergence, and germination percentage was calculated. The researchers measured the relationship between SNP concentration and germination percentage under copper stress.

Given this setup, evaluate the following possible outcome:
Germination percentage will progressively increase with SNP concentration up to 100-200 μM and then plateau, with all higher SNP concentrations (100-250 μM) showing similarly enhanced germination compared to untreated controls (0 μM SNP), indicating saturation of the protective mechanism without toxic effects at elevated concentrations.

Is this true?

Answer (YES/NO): NO